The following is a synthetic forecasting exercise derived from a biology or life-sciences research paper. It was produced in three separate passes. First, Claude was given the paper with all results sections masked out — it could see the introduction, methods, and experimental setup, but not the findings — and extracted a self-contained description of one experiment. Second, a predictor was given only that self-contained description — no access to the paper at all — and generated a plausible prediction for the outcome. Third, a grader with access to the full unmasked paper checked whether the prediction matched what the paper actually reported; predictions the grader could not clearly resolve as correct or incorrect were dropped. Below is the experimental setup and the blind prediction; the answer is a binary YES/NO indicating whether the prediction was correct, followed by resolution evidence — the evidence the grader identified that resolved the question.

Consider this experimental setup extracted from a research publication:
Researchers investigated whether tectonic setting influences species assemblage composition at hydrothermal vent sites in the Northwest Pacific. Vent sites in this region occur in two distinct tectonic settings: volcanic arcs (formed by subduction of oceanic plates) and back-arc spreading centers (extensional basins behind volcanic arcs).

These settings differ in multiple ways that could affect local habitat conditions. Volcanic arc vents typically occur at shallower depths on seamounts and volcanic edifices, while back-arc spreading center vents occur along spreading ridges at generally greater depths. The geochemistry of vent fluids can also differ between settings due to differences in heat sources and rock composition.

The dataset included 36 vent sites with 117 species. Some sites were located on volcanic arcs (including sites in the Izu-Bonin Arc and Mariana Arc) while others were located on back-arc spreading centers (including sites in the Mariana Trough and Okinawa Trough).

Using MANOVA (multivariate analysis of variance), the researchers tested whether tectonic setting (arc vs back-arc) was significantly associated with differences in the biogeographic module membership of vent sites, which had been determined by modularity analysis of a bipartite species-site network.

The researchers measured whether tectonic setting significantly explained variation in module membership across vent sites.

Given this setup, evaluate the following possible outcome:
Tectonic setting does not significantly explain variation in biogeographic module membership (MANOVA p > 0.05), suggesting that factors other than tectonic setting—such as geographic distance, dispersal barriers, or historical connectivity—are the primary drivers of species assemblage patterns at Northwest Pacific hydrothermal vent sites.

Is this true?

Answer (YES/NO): NO